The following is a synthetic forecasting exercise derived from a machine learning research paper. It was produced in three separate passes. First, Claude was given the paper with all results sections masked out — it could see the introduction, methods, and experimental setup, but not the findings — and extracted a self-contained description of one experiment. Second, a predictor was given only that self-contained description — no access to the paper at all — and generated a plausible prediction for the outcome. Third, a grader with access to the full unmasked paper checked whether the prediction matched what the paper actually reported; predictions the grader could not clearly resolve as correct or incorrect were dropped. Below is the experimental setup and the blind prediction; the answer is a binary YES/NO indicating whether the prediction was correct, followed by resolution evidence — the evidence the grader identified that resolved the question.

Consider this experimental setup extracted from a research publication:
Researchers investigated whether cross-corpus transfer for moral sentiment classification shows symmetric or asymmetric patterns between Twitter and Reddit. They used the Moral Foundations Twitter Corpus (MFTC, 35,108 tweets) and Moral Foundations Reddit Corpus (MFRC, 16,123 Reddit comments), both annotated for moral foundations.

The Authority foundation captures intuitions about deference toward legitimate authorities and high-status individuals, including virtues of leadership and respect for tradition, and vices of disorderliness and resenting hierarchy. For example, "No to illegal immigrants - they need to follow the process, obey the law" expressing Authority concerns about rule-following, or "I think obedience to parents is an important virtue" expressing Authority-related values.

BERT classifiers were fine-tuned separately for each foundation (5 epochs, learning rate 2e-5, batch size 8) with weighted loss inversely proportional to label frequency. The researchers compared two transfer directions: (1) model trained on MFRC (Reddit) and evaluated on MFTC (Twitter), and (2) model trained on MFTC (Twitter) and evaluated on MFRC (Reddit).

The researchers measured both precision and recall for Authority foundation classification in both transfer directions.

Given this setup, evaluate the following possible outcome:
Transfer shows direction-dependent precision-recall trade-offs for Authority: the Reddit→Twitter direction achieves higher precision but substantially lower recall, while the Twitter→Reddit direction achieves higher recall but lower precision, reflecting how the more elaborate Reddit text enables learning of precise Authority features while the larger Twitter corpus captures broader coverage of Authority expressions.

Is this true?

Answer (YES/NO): YES